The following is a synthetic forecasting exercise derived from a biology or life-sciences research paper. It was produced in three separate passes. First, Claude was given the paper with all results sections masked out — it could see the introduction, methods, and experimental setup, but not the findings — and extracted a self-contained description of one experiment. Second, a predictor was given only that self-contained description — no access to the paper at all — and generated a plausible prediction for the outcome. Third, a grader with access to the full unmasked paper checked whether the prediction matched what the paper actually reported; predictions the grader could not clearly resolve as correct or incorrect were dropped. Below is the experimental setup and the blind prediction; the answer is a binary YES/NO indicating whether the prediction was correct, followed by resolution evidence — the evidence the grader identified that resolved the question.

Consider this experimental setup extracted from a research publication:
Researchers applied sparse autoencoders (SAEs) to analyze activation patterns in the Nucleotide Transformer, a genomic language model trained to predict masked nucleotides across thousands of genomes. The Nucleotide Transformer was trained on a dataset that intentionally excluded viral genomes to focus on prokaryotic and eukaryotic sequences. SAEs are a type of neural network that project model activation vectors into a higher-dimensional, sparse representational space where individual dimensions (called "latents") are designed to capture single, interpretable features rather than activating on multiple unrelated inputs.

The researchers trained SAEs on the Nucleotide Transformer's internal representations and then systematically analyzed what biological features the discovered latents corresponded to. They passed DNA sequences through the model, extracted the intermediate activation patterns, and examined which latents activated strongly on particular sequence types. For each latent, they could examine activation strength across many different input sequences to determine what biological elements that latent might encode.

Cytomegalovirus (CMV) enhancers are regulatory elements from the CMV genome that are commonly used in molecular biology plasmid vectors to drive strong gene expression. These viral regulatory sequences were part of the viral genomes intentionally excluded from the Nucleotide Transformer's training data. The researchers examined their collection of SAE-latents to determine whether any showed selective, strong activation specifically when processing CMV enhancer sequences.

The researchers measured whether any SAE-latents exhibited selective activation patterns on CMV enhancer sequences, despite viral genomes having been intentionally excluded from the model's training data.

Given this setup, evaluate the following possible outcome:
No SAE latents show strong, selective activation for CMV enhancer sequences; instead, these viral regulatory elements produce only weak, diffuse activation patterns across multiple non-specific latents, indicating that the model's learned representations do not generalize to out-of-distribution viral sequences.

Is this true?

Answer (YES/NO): NO